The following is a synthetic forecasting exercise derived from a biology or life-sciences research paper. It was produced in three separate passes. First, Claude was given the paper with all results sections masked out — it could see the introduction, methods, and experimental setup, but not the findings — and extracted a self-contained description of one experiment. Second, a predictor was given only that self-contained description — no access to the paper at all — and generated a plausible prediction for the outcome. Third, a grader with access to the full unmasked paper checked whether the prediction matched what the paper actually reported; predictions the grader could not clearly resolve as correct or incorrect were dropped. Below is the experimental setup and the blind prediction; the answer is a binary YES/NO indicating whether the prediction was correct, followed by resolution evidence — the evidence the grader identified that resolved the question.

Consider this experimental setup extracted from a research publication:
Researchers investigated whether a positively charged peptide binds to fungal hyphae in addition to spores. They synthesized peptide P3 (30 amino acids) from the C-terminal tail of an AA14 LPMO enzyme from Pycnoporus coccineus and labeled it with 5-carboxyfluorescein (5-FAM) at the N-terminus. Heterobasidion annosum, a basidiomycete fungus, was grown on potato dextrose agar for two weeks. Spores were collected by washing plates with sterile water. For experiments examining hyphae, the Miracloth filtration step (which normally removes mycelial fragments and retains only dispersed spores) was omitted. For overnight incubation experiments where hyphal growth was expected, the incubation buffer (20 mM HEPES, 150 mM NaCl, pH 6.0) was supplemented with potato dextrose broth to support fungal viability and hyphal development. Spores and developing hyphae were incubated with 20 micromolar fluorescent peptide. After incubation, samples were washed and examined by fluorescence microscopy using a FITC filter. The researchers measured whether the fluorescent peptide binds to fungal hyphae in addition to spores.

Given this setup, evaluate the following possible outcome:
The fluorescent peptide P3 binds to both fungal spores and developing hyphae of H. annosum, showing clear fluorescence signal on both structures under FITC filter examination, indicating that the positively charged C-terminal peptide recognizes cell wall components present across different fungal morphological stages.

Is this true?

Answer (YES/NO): NO